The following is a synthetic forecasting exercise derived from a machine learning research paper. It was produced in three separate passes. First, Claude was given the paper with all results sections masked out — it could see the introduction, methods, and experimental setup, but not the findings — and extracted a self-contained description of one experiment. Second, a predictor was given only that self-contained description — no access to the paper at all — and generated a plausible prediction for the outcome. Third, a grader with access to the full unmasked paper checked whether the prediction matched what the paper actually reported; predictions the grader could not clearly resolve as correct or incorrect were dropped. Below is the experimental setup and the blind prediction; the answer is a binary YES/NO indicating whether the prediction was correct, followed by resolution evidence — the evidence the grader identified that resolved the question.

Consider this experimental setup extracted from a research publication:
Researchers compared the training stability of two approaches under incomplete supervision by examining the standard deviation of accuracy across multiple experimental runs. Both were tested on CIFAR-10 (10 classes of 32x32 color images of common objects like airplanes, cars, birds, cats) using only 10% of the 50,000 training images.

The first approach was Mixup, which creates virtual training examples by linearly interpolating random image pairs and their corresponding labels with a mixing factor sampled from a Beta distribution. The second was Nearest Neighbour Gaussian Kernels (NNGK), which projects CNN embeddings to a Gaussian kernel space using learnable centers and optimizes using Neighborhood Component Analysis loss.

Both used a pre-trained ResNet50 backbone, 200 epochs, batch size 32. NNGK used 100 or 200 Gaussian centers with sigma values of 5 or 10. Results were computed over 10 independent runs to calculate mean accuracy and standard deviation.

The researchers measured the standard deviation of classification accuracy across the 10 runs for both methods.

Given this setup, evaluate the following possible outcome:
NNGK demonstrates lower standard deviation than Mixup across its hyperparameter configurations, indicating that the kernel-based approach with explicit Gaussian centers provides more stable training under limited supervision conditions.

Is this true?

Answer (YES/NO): YES